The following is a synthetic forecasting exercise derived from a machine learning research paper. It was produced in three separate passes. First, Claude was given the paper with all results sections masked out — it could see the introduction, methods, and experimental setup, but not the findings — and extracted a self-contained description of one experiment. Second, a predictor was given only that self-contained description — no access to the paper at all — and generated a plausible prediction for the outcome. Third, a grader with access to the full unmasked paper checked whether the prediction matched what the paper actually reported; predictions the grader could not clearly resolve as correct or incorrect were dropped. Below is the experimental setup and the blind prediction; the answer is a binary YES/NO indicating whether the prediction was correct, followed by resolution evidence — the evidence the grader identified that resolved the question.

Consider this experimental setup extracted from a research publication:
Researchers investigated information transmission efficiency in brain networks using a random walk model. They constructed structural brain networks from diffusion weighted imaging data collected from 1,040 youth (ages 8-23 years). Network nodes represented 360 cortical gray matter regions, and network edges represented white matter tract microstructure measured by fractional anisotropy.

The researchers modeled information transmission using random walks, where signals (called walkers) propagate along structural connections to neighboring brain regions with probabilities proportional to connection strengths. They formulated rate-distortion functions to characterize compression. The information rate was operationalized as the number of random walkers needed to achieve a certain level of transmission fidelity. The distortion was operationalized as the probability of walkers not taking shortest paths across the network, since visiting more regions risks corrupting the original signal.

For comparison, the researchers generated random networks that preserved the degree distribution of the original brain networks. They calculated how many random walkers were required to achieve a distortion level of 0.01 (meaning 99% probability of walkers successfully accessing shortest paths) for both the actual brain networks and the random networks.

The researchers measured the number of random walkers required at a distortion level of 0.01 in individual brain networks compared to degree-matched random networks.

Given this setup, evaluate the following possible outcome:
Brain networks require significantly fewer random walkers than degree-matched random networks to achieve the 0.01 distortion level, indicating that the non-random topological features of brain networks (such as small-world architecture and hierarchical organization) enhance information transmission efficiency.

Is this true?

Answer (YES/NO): NO